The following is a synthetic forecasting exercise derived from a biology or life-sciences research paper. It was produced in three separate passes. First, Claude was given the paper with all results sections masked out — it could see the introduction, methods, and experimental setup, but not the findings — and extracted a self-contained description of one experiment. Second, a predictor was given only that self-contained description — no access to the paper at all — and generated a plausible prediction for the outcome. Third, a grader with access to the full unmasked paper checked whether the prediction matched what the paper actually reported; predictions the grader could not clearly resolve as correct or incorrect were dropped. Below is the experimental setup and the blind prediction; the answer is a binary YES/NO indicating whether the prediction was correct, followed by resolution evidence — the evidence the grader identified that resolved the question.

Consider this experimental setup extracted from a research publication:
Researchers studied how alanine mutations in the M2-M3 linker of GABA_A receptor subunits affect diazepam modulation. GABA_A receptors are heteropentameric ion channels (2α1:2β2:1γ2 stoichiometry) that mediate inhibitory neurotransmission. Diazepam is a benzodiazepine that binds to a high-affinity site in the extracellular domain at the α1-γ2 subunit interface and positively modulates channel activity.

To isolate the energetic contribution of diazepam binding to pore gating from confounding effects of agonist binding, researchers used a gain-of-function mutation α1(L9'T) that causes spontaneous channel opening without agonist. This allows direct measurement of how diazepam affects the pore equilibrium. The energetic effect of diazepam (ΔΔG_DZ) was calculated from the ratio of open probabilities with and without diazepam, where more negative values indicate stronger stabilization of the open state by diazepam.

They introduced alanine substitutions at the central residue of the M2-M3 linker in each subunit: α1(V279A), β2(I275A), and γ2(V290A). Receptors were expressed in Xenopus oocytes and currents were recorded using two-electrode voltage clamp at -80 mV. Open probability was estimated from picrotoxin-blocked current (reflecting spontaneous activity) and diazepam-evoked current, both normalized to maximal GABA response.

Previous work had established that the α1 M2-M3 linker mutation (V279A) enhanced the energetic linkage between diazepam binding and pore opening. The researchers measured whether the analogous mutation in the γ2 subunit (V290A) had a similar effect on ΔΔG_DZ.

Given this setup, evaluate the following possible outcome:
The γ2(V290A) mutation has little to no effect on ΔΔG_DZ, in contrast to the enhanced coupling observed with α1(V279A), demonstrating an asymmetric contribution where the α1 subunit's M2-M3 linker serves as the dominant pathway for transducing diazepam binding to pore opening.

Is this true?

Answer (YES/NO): YES